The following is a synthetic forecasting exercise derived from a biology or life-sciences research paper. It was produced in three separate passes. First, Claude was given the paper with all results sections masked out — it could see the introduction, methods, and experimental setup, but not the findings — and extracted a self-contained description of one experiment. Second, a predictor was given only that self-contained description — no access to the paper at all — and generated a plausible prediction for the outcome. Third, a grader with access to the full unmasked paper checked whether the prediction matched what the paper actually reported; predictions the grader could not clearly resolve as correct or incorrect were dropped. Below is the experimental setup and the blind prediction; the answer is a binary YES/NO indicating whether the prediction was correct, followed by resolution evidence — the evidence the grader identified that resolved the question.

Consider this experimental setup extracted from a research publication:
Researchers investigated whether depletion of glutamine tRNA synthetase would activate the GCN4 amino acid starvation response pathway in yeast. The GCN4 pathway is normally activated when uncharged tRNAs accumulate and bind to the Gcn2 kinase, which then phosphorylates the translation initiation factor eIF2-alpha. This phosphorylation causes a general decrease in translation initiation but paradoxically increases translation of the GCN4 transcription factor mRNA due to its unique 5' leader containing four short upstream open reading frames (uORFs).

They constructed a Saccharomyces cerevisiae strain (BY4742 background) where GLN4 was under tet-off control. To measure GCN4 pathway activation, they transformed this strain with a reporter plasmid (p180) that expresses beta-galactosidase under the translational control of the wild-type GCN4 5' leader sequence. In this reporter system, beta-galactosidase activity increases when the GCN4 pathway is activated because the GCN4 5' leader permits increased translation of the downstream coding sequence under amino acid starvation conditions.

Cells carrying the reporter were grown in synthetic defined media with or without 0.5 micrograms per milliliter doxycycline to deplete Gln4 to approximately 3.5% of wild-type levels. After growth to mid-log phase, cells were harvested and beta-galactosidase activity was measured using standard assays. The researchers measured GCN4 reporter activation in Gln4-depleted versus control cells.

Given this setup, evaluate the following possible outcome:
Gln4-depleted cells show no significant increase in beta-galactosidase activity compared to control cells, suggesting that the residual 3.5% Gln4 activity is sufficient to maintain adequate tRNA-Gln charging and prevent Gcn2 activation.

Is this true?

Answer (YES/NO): NO